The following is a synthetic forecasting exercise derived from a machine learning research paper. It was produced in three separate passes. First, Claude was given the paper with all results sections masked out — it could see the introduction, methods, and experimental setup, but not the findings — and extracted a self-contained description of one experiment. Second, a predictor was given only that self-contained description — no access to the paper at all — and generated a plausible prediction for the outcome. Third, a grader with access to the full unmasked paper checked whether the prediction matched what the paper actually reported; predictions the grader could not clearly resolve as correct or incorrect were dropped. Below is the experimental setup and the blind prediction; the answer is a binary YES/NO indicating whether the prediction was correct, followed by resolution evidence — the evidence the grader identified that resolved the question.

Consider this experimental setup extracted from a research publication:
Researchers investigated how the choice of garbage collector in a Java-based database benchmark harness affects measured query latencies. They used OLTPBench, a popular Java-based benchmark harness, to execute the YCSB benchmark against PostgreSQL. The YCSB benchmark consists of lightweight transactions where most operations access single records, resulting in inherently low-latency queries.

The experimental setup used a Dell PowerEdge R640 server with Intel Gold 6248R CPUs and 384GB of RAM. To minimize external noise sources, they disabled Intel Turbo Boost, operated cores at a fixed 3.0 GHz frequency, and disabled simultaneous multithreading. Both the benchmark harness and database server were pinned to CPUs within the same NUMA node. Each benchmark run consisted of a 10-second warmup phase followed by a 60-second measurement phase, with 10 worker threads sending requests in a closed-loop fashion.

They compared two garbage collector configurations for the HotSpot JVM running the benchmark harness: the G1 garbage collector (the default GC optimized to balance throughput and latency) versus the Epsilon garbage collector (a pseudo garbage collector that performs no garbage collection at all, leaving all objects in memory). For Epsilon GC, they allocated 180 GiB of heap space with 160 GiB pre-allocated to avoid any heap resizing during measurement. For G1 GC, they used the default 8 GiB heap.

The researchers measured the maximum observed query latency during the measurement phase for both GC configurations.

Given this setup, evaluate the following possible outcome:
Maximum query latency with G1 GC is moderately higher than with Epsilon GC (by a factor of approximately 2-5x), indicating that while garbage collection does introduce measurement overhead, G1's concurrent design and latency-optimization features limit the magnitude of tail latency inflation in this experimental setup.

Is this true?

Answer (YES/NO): NO